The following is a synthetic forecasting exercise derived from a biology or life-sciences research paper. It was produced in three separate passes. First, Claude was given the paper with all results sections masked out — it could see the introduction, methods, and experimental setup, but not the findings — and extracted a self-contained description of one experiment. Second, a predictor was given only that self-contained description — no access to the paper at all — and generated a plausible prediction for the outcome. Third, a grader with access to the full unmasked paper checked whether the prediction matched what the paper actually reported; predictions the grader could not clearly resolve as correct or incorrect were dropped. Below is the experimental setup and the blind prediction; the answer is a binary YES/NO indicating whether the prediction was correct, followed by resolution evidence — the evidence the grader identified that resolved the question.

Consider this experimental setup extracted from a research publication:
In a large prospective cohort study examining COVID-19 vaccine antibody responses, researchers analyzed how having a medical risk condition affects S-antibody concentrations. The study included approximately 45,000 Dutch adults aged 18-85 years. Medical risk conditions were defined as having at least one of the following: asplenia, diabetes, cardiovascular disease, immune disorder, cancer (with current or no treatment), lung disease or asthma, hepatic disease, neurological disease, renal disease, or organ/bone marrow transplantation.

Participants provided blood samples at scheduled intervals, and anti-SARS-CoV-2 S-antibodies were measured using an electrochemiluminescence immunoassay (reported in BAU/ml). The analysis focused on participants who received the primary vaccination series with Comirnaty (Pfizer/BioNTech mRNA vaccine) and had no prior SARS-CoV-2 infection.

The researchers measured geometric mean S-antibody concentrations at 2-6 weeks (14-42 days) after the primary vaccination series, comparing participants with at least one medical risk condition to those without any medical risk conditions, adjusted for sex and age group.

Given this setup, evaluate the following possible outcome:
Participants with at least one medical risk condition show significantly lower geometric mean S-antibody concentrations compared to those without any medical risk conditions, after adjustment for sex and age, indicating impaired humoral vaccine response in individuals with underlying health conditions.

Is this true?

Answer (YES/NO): YES